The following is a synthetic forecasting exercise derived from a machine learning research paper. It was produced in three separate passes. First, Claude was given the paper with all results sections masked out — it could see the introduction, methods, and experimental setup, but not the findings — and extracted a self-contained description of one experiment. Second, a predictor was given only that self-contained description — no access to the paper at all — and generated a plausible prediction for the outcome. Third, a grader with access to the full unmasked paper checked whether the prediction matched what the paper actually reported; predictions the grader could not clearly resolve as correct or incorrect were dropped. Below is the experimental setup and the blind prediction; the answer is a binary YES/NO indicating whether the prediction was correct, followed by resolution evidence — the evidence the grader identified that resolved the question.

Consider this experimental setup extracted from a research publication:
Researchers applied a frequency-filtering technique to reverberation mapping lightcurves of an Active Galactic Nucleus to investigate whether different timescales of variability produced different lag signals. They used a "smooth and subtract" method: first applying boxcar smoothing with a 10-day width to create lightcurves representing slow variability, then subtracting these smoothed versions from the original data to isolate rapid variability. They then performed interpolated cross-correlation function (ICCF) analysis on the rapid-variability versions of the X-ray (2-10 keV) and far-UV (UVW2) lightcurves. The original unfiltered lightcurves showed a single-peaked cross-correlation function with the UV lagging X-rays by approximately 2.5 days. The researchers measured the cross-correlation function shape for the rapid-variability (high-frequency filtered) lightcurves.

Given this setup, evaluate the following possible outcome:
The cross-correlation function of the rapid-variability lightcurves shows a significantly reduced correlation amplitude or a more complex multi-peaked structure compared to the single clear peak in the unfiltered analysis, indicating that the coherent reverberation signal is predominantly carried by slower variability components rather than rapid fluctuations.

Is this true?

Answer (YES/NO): YES